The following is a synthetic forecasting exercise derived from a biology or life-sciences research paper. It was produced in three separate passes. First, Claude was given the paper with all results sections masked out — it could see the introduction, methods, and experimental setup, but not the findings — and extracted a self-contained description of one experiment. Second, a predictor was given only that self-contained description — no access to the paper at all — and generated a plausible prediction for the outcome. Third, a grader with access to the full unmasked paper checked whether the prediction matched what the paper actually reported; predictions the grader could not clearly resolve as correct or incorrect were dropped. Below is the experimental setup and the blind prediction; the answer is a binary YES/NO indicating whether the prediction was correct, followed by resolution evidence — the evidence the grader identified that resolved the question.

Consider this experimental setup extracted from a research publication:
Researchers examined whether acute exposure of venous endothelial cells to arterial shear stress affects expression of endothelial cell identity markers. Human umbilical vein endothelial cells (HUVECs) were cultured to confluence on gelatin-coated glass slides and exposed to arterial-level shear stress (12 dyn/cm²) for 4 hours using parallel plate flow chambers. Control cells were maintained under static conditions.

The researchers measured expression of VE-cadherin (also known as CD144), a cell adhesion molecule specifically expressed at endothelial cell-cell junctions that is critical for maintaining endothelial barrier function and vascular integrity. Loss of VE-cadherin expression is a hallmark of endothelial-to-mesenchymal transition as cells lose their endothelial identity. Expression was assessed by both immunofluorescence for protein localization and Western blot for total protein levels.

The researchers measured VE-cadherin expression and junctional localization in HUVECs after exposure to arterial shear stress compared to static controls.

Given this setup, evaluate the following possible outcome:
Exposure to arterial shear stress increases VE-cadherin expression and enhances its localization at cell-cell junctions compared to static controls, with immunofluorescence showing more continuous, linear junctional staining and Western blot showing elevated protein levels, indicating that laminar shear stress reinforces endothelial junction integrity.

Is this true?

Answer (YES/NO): NO